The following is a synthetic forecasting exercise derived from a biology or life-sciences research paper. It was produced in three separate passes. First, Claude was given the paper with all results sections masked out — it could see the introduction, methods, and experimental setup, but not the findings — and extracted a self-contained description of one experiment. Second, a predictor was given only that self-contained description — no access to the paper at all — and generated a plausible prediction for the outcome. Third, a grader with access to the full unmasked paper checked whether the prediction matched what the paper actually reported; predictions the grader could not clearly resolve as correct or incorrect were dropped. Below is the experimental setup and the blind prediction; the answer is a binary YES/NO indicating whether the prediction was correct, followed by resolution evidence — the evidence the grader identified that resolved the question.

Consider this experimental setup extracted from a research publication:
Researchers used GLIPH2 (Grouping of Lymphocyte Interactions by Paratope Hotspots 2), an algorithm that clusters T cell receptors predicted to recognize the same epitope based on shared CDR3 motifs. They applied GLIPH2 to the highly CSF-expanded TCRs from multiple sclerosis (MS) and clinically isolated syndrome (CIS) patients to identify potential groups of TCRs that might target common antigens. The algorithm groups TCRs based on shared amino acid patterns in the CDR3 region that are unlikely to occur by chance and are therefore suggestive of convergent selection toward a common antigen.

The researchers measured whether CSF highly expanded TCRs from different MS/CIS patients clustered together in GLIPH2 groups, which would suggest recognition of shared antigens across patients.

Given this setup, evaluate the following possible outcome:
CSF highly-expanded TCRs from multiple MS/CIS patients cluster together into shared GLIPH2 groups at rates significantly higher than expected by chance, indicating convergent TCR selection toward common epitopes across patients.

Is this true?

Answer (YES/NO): NO